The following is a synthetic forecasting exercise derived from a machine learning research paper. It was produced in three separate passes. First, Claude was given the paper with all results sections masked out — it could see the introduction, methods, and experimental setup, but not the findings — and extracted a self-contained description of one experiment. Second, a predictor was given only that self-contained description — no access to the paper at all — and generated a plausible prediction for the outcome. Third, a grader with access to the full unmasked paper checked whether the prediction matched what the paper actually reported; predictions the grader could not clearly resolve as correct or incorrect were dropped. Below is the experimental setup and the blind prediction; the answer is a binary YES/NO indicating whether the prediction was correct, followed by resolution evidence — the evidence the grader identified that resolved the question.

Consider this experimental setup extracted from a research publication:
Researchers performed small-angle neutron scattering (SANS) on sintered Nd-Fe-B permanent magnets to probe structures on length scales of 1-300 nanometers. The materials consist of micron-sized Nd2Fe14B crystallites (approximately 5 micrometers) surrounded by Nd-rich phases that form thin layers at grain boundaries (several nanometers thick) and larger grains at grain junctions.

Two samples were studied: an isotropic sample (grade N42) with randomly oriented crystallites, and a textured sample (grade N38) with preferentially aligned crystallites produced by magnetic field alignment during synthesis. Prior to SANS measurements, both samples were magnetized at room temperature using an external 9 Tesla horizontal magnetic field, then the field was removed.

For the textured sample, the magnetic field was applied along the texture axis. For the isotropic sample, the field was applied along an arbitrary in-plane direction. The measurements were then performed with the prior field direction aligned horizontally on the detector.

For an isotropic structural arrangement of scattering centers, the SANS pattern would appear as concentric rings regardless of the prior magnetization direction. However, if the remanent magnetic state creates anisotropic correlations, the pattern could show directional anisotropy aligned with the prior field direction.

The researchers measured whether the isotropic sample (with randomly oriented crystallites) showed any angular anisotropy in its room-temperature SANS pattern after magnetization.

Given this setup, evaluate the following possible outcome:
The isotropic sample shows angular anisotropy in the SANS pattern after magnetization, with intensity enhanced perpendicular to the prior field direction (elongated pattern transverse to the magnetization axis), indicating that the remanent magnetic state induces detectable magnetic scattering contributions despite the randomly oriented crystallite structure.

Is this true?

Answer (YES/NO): NO